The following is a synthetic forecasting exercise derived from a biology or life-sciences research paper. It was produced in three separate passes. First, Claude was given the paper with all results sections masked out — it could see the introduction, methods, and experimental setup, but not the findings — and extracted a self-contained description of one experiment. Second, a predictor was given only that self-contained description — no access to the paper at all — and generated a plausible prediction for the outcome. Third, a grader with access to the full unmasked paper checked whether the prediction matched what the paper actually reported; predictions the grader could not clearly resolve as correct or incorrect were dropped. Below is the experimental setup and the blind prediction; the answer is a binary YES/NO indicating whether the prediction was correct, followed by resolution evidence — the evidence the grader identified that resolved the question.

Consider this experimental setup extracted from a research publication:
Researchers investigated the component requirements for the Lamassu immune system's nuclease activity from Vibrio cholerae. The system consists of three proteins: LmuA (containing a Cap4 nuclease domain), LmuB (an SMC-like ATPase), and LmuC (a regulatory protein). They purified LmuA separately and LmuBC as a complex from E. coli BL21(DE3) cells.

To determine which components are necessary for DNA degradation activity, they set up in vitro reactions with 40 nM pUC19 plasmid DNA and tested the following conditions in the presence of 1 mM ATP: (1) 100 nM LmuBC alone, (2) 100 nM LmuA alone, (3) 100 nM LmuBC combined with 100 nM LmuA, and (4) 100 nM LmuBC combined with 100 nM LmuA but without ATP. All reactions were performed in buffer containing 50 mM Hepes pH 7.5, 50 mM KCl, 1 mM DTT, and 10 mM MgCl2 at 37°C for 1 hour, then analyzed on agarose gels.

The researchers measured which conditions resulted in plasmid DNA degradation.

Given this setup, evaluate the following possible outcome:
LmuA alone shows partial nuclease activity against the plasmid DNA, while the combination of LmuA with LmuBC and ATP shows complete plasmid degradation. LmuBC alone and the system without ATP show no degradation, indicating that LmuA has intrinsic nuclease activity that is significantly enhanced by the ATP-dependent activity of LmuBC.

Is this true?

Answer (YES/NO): NO